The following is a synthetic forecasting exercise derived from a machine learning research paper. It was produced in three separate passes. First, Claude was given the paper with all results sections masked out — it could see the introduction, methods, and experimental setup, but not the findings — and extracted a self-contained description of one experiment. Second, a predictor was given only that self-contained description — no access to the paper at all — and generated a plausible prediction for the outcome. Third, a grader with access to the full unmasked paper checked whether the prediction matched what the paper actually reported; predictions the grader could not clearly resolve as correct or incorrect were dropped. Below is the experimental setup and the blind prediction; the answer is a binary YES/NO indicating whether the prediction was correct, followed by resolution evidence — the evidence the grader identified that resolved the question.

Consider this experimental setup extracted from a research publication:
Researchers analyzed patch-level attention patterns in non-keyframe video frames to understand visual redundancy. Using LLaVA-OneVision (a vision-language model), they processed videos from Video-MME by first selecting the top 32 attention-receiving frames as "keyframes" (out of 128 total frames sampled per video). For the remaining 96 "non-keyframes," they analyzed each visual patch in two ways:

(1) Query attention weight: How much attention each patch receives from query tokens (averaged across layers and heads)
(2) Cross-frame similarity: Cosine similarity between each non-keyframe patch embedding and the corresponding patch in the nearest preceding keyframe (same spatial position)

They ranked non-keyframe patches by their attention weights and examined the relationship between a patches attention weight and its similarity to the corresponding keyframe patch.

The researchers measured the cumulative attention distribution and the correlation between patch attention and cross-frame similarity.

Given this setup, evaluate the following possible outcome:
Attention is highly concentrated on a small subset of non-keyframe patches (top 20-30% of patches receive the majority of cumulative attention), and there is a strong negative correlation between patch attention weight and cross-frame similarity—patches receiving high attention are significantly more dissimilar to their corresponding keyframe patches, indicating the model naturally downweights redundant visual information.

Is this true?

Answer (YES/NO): NO